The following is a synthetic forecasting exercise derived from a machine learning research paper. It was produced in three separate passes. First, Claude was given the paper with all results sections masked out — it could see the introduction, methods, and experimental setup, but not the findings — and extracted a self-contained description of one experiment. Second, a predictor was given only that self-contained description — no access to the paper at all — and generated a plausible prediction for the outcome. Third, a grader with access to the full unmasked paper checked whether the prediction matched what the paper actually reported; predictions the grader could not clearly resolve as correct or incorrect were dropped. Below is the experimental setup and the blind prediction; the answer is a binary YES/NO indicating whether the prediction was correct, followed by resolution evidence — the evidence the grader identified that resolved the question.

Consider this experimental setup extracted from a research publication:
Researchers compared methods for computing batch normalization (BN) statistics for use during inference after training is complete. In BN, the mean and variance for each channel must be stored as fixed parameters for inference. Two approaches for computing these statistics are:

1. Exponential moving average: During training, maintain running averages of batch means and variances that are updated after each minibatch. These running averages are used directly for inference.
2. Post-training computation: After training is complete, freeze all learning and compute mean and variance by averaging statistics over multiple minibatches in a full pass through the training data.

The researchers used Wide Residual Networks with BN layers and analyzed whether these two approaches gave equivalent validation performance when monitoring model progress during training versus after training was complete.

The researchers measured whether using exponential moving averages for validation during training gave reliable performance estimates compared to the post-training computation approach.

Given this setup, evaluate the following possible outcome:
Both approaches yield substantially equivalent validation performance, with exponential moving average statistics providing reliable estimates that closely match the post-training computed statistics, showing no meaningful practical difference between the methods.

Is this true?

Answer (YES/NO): NO